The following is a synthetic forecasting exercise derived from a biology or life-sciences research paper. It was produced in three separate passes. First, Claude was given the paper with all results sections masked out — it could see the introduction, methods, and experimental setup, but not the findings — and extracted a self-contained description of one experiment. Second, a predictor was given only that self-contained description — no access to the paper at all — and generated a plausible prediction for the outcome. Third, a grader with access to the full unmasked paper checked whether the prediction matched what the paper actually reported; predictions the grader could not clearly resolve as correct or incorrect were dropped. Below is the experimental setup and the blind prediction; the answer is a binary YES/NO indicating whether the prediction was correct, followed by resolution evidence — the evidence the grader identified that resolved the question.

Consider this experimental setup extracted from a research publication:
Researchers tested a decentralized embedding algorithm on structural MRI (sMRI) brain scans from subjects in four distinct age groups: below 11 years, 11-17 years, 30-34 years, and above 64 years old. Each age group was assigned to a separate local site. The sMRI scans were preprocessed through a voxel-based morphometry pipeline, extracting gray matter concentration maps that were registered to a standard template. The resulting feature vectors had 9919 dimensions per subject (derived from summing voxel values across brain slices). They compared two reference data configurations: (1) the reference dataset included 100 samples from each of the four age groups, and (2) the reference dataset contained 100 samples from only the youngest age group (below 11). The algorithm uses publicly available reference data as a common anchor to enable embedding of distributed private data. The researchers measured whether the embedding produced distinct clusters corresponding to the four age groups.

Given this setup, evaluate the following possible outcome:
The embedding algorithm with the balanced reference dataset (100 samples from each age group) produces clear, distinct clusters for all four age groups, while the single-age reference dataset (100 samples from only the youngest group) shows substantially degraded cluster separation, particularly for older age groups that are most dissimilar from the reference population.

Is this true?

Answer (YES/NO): NO